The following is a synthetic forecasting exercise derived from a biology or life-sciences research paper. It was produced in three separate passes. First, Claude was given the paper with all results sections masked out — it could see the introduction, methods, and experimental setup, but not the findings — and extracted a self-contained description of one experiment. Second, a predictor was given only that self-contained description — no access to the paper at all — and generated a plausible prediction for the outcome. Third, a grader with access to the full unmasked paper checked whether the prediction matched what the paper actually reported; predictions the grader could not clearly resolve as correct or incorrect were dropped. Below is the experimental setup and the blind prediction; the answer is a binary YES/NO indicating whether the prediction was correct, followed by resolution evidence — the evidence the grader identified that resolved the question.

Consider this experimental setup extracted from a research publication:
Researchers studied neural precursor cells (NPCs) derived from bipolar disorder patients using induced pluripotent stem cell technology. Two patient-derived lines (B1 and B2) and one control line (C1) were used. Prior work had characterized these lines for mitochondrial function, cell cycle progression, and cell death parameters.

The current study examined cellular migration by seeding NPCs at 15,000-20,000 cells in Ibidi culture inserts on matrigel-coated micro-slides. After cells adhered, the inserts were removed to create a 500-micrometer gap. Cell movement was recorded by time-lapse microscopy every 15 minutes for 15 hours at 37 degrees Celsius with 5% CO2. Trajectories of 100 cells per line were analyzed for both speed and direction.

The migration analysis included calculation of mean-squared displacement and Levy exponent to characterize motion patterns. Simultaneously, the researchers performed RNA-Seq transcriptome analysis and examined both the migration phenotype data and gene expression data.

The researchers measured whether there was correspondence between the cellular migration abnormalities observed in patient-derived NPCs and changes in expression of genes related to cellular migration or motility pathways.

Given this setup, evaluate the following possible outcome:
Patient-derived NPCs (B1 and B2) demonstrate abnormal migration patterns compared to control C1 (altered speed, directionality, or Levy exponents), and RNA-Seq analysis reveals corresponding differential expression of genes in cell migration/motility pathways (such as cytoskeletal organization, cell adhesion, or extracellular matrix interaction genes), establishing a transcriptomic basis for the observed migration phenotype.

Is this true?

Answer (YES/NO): YES